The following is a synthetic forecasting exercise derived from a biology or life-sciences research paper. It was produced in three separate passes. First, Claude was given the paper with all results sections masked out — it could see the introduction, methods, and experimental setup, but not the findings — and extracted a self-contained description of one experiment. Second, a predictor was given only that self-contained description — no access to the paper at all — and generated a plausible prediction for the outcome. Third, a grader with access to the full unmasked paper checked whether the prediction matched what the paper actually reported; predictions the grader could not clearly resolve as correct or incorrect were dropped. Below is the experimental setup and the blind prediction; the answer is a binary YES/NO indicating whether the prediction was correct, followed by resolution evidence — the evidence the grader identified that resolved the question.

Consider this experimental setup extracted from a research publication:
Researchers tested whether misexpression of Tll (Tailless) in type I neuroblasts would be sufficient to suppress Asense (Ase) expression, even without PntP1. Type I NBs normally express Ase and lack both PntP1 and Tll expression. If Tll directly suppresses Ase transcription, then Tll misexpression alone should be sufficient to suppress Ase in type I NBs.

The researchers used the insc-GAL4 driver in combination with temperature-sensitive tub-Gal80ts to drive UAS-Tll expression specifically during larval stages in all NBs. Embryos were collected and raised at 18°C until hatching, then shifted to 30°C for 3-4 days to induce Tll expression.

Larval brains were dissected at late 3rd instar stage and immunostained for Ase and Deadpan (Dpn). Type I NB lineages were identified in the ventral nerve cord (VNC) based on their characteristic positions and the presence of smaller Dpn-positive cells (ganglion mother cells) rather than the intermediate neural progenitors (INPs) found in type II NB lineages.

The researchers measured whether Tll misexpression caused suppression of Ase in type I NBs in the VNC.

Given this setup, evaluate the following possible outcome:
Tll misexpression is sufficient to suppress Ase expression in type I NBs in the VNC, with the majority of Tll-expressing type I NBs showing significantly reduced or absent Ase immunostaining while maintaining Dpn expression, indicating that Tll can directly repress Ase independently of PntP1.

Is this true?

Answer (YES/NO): YES